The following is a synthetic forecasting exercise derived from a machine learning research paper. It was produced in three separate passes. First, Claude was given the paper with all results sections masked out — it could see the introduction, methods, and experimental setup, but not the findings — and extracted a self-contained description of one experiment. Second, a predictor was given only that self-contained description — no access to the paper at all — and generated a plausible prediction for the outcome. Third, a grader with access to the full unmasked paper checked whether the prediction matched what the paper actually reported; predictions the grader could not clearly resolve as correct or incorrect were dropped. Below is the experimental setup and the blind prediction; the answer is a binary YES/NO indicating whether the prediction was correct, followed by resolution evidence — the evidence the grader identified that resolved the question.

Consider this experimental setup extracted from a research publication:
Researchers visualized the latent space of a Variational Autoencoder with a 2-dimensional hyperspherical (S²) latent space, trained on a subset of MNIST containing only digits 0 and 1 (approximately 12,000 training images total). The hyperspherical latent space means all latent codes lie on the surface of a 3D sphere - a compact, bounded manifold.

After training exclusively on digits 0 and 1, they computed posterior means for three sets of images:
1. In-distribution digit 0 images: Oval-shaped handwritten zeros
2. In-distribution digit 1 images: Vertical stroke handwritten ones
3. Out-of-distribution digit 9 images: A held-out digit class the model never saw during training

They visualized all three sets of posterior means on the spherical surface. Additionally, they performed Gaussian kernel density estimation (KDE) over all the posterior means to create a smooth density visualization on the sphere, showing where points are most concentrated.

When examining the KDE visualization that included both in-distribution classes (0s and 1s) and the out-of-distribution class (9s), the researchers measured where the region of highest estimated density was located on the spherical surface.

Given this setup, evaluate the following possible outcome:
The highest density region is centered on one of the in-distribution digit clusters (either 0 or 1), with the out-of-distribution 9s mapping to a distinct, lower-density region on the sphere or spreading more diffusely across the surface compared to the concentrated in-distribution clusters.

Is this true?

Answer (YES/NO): NO